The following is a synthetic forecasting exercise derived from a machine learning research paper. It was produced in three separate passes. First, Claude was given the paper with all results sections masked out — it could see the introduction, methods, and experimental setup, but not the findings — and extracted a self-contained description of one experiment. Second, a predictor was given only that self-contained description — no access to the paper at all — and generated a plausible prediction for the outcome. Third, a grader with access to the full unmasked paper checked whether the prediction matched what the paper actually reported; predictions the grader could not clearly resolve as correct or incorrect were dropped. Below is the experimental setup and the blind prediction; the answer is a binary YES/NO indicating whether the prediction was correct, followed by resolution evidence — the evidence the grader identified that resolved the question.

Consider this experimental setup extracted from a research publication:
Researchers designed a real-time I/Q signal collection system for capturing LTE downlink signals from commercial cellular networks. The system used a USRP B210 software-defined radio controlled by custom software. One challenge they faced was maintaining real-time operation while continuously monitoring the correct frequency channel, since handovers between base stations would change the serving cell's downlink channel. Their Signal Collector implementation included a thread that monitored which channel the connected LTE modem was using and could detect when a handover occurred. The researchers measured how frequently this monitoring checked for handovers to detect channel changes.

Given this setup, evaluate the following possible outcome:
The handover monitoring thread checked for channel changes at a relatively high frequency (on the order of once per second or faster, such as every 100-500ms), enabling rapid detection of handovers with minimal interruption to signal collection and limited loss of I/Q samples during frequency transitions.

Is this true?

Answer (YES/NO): NO